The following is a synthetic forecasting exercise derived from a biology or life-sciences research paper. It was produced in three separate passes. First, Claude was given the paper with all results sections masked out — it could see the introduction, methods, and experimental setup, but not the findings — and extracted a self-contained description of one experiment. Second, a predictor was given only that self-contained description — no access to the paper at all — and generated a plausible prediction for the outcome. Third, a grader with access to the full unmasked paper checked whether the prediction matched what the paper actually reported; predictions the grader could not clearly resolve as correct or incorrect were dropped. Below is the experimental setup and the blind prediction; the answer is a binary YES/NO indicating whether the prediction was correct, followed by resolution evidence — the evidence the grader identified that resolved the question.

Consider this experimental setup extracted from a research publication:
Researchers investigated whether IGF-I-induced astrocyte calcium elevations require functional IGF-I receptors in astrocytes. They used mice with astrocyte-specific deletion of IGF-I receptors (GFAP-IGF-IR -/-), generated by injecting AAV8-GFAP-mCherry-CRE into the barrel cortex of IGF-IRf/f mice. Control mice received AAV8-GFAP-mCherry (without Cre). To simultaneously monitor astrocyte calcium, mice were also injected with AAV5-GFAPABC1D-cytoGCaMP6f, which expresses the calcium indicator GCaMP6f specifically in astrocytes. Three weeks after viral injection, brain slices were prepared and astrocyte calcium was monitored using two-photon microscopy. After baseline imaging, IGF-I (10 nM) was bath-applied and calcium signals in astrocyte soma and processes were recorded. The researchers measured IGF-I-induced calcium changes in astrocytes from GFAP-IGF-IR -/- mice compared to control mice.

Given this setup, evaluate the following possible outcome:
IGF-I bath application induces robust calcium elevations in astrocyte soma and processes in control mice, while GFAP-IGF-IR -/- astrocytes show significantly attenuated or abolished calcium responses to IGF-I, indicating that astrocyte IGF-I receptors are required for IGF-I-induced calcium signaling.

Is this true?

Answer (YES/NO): YES